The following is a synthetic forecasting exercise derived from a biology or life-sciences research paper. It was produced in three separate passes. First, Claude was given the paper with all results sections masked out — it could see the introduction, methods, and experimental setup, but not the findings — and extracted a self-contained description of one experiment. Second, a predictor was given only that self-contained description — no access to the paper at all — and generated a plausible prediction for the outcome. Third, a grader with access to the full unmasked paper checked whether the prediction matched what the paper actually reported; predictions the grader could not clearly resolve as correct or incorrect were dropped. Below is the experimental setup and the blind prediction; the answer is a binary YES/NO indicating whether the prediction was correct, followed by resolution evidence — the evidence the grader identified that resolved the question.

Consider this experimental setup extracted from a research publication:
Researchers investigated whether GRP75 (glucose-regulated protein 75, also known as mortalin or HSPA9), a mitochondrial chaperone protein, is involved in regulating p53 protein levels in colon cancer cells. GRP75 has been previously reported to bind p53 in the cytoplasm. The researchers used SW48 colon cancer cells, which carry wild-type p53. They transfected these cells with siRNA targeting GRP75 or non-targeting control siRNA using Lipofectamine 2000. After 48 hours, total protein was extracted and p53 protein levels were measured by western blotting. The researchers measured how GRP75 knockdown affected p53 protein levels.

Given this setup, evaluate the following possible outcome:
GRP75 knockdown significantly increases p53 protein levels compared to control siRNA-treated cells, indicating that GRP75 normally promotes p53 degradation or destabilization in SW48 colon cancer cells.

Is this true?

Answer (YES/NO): YES